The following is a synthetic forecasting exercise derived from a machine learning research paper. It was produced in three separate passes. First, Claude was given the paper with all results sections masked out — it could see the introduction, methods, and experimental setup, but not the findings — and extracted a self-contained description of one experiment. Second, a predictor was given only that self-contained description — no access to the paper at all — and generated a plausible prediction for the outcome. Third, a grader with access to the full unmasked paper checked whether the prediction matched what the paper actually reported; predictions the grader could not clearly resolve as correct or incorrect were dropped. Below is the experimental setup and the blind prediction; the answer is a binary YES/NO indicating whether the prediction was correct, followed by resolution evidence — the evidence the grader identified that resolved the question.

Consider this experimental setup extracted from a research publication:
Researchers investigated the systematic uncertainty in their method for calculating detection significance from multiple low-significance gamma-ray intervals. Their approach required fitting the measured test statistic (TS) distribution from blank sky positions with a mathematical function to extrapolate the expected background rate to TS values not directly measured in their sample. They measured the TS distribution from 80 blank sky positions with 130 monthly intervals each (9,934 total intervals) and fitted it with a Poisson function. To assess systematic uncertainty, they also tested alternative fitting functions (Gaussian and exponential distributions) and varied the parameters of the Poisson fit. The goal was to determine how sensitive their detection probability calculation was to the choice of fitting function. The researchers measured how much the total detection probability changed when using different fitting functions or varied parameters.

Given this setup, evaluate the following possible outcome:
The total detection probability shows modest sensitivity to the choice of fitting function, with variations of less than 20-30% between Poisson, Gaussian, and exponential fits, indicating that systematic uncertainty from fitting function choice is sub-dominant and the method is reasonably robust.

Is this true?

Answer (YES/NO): YES